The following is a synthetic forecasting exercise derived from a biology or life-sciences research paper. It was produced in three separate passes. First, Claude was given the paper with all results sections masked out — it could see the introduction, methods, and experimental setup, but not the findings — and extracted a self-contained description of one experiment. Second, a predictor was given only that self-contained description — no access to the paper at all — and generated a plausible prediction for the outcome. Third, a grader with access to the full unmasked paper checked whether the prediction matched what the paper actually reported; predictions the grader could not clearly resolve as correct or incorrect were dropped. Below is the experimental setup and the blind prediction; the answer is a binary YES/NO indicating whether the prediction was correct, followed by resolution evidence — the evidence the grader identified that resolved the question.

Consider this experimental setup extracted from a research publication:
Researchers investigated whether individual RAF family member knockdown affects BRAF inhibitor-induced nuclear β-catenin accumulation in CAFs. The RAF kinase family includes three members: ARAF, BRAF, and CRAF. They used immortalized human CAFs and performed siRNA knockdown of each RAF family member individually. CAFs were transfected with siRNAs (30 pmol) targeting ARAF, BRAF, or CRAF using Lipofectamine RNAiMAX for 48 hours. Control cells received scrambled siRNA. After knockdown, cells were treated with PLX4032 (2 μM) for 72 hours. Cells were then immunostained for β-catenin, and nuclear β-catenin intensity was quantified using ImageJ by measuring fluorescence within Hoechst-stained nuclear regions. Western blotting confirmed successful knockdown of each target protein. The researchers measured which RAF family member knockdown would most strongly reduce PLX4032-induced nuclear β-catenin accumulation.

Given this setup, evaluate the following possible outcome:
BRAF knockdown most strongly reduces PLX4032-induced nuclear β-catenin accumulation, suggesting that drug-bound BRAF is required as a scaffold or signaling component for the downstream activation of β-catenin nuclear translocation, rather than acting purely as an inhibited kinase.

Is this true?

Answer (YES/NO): NO